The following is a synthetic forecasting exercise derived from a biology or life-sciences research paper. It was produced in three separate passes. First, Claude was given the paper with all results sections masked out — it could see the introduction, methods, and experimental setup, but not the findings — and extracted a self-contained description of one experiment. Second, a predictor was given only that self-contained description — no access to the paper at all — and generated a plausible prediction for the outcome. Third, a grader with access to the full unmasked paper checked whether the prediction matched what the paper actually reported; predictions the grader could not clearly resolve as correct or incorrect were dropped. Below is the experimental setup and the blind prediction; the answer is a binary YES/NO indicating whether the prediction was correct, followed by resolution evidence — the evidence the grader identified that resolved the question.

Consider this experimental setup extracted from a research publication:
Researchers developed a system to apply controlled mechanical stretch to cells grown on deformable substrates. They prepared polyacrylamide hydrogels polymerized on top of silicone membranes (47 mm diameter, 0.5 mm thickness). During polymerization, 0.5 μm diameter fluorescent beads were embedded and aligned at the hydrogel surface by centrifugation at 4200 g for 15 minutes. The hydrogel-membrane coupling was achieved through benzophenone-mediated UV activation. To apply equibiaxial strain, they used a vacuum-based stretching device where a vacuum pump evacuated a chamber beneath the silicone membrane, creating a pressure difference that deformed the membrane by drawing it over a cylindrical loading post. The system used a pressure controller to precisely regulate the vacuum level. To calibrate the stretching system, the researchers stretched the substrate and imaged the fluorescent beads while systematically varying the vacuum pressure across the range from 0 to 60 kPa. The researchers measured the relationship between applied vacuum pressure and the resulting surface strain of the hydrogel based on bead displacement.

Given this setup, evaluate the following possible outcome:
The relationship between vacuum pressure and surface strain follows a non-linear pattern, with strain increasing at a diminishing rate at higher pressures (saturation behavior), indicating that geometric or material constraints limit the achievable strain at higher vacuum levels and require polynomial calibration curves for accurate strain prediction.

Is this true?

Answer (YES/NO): NO